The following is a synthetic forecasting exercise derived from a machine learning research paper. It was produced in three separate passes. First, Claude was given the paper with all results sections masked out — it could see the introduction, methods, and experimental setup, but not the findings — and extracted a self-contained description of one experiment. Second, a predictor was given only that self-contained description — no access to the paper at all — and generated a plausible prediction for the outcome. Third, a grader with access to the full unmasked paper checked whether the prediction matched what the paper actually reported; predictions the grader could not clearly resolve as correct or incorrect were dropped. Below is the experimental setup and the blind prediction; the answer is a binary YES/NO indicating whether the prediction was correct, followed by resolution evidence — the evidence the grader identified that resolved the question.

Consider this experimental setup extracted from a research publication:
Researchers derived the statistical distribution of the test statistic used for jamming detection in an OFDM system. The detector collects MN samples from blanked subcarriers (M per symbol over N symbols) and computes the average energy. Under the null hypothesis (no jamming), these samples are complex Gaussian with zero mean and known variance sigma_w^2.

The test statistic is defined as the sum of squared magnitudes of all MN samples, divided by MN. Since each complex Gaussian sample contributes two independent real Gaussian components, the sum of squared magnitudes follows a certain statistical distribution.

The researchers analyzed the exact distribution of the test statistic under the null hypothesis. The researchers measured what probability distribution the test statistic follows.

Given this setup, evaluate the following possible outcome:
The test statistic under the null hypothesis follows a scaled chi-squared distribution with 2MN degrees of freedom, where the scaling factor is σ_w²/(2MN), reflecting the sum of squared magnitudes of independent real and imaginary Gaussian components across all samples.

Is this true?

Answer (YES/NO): YES